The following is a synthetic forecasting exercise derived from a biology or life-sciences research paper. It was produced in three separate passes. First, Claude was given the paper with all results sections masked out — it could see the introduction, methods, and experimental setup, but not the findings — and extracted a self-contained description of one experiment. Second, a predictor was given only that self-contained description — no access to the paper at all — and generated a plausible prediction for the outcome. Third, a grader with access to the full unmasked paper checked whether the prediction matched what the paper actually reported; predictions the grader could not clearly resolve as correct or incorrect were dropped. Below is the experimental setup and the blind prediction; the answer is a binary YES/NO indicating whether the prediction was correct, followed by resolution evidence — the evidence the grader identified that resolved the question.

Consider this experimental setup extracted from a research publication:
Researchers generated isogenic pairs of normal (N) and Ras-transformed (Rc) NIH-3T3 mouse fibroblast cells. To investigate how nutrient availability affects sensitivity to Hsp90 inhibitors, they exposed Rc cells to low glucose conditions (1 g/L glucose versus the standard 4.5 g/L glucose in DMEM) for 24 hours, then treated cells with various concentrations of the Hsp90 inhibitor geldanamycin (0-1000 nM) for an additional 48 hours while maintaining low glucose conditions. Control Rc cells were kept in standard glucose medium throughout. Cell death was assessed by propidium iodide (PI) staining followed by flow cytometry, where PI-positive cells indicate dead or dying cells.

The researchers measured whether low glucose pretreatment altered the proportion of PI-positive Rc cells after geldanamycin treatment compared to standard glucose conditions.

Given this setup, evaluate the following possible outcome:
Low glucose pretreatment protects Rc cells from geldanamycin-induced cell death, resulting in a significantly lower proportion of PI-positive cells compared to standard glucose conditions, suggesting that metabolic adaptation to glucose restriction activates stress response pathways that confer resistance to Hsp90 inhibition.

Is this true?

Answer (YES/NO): YES